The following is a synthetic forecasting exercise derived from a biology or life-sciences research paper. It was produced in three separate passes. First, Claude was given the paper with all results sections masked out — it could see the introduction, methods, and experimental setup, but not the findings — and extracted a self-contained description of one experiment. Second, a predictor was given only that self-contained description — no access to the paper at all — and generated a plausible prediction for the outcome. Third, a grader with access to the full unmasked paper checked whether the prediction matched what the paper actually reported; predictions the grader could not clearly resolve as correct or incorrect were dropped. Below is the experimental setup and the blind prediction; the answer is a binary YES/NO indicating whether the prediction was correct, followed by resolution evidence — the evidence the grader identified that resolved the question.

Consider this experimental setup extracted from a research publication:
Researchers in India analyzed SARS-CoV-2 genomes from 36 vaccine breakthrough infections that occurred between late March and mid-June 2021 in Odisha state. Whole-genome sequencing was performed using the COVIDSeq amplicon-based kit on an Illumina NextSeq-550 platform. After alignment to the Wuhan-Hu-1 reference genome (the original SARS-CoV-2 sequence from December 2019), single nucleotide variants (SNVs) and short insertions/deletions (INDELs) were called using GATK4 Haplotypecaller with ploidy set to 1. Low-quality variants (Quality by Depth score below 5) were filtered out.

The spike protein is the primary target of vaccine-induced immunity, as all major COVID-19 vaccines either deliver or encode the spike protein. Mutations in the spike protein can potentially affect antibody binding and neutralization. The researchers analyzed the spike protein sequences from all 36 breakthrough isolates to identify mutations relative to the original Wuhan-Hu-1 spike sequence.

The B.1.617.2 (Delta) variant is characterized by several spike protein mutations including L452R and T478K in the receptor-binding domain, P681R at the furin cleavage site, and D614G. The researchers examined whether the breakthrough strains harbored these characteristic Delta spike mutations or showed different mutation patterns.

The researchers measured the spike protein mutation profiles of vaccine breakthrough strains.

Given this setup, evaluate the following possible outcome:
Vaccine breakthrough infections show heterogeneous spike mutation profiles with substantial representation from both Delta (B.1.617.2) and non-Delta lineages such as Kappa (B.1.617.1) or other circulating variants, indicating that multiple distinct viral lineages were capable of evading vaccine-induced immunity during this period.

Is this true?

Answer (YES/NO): NO